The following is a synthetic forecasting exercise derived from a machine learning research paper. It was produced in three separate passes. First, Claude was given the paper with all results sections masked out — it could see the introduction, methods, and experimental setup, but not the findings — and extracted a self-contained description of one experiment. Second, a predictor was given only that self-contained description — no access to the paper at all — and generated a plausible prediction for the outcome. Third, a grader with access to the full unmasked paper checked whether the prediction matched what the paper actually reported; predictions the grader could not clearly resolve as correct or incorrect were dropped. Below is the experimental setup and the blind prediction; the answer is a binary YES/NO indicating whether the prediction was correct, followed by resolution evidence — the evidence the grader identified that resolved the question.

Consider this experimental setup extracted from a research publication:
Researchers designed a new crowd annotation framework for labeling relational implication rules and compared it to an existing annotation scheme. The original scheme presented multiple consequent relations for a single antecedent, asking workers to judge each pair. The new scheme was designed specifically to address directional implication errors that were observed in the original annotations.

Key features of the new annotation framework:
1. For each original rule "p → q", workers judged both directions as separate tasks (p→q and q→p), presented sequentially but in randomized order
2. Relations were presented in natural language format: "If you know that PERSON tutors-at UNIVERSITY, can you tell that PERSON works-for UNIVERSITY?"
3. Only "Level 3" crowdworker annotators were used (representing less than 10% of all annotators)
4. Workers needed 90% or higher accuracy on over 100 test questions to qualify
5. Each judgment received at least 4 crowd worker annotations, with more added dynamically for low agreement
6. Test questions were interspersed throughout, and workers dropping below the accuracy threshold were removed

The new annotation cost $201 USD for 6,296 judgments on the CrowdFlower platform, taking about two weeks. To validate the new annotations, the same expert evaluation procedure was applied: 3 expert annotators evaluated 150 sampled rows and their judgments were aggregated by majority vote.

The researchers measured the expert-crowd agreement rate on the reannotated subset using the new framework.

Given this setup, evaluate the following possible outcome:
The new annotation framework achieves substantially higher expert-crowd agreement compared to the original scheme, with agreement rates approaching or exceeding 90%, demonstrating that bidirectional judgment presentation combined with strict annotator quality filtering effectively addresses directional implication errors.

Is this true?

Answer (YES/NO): YES